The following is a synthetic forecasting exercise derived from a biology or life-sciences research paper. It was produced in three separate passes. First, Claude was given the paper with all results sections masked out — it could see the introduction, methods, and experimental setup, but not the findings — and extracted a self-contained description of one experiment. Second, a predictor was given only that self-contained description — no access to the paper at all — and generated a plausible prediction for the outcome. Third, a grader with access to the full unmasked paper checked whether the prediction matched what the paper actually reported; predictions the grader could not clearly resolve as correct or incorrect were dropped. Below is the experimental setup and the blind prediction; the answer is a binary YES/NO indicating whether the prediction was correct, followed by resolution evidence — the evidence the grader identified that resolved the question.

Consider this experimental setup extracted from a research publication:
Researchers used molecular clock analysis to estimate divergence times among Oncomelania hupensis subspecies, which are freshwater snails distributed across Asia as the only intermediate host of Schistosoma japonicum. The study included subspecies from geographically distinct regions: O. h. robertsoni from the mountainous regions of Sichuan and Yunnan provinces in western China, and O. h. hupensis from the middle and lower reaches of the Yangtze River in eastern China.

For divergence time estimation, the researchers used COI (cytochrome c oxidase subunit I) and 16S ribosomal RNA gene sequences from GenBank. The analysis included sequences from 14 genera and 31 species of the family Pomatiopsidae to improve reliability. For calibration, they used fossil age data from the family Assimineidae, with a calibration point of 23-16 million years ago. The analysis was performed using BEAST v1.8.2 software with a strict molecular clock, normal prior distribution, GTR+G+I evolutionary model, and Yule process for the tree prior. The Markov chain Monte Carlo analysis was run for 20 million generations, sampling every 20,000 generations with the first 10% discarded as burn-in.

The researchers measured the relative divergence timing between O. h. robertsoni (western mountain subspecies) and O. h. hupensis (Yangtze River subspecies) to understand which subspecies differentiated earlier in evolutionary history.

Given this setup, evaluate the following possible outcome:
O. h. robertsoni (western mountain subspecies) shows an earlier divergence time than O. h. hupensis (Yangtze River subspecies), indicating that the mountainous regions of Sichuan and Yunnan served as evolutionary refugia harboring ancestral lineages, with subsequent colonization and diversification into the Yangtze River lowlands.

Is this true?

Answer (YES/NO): YES